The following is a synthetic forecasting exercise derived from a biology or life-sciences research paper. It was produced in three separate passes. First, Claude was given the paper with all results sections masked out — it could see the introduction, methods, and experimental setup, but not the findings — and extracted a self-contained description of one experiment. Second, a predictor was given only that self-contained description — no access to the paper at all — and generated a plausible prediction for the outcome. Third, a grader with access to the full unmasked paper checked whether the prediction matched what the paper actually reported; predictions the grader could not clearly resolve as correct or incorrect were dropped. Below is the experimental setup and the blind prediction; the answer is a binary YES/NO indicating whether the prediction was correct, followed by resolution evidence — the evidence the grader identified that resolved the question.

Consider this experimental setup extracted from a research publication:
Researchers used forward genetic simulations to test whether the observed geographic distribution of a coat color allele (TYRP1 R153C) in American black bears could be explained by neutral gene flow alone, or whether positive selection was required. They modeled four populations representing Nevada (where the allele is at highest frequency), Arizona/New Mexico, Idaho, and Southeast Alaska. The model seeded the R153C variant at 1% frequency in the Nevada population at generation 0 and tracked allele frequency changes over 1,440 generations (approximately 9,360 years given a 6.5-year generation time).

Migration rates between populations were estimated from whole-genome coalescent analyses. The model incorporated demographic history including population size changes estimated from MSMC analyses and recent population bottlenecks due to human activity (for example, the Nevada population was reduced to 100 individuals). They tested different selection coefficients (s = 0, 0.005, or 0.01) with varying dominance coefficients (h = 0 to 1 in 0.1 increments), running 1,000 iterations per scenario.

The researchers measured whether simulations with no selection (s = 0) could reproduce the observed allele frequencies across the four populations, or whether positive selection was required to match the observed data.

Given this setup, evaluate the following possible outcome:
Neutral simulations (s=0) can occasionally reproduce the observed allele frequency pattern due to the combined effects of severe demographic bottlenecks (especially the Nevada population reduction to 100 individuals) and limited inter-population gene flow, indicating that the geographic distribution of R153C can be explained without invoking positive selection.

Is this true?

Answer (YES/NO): NO